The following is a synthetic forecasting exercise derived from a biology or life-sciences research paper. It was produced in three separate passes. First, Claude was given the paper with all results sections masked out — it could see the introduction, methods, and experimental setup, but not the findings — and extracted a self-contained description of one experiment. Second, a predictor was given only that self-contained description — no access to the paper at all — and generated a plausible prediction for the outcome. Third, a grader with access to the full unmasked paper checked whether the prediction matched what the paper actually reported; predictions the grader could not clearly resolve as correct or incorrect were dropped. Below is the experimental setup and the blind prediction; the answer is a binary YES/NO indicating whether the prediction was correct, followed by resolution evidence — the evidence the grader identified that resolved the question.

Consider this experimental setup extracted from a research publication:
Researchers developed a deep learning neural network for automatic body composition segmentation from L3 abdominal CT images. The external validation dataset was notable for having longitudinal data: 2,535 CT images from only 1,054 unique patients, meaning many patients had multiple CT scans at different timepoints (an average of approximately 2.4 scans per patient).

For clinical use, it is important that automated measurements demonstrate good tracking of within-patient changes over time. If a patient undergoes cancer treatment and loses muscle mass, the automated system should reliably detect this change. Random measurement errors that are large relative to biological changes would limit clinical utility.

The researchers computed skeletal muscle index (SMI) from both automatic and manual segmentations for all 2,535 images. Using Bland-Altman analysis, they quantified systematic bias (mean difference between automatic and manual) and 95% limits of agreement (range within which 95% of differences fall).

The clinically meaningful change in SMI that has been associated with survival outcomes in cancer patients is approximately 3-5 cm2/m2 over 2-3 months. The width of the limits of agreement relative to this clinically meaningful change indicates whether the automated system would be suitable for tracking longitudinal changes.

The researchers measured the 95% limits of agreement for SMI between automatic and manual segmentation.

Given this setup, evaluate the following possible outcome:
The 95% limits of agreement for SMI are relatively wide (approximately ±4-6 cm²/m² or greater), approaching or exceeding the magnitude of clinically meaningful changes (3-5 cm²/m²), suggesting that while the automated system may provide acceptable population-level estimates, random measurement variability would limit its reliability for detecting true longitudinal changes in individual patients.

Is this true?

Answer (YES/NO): NO